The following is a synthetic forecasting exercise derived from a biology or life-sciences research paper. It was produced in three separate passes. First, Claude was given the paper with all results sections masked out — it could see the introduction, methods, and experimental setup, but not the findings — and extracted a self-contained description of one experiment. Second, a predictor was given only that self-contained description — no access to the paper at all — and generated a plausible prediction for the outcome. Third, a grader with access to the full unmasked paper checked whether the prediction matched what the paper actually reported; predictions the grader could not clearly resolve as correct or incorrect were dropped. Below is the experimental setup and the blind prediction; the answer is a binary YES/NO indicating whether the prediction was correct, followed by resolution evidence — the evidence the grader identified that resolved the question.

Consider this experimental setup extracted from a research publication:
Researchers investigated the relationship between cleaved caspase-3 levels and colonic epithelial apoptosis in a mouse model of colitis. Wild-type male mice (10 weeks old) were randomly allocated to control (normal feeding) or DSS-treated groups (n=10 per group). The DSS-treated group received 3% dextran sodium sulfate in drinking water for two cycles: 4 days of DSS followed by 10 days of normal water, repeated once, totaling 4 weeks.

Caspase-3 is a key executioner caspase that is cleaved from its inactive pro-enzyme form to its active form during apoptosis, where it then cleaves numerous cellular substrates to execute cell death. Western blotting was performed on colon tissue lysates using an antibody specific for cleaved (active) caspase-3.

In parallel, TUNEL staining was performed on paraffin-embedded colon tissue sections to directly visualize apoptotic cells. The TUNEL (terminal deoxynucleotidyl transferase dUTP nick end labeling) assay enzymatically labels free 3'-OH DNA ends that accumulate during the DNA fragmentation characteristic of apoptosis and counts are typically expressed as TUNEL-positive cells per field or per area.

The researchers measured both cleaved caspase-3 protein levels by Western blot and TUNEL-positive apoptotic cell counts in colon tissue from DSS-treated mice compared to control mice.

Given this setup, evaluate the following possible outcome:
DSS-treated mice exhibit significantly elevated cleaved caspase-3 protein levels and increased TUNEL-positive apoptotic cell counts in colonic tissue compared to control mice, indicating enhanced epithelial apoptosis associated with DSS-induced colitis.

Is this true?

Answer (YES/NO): YES